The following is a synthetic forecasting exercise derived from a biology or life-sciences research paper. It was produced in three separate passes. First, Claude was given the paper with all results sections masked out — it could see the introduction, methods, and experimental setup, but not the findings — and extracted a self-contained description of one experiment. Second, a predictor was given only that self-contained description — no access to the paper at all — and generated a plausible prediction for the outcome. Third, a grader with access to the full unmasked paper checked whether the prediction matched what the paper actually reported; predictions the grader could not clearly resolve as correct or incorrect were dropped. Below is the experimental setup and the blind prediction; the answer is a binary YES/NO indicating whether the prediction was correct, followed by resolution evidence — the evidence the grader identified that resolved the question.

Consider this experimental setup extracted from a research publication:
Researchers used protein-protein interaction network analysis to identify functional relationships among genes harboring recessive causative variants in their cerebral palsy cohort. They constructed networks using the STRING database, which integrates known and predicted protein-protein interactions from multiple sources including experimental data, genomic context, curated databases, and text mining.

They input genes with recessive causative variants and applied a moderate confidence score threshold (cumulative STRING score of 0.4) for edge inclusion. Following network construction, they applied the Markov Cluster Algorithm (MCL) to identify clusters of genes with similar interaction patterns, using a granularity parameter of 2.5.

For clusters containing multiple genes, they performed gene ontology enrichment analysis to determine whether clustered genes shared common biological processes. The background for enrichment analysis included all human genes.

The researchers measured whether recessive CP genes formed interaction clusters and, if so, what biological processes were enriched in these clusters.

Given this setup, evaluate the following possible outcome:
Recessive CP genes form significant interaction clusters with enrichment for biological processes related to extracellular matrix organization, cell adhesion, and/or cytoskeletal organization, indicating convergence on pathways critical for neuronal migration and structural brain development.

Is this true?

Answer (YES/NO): NO